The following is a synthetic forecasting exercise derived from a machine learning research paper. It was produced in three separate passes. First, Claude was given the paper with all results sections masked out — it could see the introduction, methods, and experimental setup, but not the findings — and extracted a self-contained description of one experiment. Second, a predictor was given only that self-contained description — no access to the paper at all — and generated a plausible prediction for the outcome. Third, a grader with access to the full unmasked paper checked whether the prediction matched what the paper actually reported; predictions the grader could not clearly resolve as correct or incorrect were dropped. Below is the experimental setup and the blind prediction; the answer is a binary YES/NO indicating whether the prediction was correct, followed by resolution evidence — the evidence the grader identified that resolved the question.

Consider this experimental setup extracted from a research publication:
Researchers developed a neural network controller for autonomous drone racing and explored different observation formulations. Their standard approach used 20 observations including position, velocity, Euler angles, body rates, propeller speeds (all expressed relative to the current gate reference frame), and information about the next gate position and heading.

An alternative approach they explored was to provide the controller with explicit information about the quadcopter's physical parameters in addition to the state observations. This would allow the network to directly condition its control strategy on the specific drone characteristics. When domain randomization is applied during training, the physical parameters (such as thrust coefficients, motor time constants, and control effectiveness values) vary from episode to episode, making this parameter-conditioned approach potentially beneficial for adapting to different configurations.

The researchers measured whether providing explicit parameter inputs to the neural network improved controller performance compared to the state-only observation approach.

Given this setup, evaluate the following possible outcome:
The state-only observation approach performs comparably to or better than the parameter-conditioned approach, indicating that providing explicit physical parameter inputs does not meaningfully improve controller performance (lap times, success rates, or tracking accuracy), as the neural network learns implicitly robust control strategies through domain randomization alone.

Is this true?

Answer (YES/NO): YES